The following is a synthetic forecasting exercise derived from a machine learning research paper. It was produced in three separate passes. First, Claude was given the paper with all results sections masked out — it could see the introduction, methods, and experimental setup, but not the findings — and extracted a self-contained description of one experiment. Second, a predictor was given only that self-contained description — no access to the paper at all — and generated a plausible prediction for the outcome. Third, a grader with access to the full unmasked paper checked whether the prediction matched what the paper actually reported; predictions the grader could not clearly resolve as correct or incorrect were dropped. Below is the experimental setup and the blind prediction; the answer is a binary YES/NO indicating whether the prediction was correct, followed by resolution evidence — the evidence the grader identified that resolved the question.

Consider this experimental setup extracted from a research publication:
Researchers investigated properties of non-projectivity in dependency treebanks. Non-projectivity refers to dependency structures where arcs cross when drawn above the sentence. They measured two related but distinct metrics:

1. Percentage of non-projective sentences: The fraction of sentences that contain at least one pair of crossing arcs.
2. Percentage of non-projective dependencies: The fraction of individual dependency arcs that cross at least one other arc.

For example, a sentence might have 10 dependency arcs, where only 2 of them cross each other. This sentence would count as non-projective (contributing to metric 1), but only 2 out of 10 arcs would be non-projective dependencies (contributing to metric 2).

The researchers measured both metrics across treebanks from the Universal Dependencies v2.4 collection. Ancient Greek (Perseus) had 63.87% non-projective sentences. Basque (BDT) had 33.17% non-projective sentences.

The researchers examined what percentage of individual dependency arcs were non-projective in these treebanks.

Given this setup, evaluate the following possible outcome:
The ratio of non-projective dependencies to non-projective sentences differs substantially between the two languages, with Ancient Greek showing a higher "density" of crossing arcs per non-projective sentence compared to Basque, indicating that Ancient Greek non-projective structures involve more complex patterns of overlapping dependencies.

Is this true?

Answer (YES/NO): NO